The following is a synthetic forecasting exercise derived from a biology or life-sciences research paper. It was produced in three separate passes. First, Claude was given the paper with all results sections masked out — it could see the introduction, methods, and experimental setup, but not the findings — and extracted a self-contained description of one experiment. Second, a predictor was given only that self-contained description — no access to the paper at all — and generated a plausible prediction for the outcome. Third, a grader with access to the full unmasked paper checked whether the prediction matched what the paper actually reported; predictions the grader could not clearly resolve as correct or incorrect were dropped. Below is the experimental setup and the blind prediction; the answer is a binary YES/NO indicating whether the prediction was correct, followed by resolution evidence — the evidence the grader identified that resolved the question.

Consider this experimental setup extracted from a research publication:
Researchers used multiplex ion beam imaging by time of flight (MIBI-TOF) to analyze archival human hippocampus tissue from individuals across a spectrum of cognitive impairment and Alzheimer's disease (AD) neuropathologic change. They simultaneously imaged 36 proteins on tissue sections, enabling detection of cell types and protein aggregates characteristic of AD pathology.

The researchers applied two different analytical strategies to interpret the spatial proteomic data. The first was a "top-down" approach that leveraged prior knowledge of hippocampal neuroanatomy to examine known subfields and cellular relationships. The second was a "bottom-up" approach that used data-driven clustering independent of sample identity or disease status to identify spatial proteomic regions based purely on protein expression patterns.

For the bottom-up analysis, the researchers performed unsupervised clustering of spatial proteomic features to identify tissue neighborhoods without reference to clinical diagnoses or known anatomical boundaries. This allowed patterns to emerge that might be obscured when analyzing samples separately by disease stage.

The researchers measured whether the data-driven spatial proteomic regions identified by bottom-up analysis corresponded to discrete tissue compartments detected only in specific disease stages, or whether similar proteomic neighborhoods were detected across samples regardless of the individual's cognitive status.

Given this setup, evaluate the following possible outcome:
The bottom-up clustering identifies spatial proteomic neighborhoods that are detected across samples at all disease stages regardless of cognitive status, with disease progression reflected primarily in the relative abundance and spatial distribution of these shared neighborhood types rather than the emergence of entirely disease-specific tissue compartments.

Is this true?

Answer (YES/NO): YES